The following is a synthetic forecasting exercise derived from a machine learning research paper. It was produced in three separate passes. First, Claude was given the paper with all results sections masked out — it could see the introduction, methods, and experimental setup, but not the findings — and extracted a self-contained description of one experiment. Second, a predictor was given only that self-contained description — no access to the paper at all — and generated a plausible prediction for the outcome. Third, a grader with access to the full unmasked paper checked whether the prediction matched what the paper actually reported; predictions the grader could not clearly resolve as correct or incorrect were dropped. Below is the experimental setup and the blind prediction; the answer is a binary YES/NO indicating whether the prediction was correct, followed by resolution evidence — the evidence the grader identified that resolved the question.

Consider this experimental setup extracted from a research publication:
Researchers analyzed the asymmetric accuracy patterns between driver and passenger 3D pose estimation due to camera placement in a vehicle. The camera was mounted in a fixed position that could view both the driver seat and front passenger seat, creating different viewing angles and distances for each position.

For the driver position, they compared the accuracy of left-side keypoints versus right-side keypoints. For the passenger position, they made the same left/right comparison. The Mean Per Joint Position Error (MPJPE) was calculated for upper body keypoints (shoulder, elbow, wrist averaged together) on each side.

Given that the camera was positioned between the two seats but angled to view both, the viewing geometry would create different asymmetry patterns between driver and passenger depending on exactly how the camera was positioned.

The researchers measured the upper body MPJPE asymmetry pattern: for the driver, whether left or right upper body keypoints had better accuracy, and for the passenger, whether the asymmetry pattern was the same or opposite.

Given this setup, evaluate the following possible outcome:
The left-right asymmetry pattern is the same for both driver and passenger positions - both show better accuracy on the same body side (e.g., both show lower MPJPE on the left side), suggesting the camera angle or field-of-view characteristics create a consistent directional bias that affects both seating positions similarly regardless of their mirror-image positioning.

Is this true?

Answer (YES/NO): NO